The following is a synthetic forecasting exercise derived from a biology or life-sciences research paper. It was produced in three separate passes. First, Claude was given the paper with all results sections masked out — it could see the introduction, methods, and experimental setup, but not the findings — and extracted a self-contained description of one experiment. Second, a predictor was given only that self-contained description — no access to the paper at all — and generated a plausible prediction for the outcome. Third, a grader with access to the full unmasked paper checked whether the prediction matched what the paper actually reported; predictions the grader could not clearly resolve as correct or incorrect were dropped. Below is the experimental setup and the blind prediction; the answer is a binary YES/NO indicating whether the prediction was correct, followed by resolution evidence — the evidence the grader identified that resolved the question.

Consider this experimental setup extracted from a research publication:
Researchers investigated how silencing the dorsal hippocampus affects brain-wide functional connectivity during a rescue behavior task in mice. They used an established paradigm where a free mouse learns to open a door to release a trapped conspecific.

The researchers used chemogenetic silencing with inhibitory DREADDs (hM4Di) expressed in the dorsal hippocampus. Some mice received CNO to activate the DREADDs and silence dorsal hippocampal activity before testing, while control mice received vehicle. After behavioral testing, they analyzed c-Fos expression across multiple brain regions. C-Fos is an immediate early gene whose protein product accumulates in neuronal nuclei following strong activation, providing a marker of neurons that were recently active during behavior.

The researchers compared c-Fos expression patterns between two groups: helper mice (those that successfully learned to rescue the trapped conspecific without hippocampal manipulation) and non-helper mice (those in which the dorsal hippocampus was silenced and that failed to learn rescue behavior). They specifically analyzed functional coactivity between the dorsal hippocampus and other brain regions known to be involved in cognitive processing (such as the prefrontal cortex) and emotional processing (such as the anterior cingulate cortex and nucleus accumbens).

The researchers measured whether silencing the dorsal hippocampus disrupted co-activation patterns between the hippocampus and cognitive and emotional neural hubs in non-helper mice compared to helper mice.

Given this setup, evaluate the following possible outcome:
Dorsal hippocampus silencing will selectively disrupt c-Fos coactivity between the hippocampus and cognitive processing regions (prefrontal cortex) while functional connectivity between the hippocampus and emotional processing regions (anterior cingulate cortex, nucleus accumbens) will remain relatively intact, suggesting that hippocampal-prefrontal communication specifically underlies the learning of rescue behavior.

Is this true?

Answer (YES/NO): NO